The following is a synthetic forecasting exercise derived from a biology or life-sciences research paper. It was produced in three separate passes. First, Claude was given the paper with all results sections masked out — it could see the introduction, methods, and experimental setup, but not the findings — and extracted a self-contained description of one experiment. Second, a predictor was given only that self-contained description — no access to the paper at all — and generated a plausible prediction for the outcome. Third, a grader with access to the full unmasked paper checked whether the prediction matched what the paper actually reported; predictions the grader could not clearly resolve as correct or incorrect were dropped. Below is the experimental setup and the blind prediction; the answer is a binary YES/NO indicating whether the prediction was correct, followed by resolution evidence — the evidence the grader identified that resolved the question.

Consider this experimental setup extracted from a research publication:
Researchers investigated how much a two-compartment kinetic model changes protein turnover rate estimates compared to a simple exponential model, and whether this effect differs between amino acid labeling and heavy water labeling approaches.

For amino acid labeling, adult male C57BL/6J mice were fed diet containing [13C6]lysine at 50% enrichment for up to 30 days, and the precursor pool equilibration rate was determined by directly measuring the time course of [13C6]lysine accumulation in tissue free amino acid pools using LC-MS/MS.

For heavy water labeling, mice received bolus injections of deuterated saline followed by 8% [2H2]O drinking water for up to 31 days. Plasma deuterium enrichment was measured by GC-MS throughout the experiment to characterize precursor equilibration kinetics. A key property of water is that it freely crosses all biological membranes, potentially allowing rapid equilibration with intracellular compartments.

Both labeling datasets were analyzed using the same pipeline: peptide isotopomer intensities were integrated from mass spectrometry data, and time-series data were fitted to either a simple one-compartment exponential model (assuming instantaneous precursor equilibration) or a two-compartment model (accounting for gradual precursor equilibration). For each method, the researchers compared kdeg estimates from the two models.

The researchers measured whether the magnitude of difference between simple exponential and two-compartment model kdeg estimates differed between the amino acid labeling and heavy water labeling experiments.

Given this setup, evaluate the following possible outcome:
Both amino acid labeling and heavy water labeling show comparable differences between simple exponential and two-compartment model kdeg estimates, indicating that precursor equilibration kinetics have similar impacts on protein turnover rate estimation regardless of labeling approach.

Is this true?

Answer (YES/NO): NO